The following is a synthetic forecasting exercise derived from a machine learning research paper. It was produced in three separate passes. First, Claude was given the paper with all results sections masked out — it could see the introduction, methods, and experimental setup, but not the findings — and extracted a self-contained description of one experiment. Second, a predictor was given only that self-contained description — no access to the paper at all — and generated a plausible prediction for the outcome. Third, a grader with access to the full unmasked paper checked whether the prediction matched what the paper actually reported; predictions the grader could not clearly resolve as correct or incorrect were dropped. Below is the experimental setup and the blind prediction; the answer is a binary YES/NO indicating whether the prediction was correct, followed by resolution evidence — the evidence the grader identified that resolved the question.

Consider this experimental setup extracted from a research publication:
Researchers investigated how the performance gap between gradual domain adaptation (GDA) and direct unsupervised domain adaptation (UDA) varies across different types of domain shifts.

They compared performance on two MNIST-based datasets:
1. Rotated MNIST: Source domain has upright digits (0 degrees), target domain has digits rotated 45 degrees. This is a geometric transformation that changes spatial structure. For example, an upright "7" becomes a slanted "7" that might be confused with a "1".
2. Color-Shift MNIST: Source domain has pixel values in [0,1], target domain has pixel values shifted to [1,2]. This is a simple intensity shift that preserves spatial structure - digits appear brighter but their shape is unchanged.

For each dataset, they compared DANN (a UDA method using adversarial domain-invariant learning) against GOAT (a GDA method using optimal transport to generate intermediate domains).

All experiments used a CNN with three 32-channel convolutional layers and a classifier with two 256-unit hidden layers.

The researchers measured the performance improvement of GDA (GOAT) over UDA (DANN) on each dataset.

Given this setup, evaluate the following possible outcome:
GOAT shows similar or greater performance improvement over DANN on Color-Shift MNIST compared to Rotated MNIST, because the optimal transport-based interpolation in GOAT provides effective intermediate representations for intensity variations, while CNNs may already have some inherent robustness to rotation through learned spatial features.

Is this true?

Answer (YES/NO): NO